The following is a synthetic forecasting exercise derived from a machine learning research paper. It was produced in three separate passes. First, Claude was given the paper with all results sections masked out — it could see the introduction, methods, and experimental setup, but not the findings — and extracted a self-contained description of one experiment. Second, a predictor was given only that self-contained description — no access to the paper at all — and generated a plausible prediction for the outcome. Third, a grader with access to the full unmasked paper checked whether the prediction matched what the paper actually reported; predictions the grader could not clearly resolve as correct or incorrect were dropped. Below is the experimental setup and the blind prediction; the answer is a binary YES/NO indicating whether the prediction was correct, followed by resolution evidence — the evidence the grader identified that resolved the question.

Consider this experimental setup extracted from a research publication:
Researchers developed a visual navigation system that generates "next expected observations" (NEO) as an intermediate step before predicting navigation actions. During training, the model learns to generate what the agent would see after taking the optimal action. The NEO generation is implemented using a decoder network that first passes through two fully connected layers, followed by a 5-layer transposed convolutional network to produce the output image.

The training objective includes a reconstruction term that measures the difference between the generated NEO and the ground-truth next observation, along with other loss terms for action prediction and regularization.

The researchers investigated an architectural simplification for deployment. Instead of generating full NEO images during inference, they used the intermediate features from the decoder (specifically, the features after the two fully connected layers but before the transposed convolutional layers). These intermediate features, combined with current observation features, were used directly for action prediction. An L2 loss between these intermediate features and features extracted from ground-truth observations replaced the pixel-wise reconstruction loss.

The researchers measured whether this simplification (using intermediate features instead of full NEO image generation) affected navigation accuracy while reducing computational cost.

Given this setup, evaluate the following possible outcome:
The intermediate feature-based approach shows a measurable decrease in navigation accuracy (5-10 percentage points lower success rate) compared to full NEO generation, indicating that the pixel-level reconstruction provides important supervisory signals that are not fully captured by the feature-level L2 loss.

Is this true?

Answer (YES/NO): NO